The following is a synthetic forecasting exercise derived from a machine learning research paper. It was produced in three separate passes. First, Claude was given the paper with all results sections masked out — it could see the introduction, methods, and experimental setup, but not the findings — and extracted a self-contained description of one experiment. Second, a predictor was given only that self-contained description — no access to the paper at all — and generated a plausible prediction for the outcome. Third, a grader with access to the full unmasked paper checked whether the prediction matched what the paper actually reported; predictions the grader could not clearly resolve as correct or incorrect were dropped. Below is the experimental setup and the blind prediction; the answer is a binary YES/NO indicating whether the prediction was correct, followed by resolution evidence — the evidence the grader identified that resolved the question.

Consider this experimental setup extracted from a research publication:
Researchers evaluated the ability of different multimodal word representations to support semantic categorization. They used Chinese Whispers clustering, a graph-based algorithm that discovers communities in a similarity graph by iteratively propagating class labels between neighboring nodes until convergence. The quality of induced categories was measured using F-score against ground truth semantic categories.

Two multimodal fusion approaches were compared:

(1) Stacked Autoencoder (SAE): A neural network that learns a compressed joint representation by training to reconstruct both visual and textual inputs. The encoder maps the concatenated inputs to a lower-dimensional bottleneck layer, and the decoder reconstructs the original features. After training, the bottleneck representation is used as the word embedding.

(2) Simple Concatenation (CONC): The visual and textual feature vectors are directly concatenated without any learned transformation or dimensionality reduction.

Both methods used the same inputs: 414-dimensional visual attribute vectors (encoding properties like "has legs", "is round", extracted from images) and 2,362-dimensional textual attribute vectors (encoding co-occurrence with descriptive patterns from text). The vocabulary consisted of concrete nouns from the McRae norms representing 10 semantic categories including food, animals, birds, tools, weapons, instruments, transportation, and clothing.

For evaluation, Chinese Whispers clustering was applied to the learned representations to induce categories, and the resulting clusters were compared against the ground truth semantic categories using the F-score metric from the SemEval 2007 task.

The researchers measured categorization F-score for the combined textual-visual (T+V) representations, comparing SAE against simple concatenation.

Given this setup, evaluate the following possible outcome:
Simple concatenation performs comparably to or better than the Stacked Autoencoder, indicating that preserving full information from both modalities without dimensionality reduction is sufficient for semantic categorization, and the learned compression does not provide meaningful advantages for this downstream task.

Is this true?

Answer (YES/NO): NO